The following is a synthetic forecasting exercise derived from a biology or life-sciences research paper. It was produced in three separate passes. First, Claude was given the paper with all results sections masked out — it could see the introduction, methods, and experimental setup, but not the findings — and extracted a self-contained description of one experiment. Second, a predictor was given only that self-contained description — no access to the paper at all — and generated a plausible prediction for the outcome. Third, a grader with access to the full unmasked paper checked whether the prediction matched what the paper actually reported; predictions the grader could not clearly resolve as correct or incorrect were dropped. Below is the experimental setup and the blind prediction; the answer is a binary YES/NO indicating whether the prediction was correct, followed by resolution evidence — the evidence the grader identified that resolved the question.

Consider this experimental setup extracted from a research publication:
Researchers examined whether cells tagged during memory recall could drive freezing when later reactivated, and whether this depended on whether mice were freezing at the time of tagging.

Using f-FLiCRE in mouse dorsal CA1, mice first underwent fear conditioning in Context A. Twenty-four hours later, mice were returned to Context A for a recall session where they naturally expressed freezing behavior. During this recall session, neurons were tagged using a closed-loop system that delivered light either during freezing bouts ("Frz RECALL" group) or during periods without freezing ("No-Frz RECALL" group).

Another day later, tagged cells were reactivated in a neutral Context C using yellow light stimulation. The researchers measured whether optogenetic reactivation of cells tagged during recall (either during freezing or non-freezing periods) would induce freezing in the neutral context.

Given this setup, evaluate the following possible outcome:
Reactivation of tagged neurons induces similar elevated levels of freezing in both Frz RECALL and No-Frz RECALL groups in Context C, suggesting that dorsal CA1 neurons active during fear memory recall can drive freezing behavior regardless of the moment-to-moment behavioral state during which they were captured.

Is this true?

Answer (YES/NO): YES